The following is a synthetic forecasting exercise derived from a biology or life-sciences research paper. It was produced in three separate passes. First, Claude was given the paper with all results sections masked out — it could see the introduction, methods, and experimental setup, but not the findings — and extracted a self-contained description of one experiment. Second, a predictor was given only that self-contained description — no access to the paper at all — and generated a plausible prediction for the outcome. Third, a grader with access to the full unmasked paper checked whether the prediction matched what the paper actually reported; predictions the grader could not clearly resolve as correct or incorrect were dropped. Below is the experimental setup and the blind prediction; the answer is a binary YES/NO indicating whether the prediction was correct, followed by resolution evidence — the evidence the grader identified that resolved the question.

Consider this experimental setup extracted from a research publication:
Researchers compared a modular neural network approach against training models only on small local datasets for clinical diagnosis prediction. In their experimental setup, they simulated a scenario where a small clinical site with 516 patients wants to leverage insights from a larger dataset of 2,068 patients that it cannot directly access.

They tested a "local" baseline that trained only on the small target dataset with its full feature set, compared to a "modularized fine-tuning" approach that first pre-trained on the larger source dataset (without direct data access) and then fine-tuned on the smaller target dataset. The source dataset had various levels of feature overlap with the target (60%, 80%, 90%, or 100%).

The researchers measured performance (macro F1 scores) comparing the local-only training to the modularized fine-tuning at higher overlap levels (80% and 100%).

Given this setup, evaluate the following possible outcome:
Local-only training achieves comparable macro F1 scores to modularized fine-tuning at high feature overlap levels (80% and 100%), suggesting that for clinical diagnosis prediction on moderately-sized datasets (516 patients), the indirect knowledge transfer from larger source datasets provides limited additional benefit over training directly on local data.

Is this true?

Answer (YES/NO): NO